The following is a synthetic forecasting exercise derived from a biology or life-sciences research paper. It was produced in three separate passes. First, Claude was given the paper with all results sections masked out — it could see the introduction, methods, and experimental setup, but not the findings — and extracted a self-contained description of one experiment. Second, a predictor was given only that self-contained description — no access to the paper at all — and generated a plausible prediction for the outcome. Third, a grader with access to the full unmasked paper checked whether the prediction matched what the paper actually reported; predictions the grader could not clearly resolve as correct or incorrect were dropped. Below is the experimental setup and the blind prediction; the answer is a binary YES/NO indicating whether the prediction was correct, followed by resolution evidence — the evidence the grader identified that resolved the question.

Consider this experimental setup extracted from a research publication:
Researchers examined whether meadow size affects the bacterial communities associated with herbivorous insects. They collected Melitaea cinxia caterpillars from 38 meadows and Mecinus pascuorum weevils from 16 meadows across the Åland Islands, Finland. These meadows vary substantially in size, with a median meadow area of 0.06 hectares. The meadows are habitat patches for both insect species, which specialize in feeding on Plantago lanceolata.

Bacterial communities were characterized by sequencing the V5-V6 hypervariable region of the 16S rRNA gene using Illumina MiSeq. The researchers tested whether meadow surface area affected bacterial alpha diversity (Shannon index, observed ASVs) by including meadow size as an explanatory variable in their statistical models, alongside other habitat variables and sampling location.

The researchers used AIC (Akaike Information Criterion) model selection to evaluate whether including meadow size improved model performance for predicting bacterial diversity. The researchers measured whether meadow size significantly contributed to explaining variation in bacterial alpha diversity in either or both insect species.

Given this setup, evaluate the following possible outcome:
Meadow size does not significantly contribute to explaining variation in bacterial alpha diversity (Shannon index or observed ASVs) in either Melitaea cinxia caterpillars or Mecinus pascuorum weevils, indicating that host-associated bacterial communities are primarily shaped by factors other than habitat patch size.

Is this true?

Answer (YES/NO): YES